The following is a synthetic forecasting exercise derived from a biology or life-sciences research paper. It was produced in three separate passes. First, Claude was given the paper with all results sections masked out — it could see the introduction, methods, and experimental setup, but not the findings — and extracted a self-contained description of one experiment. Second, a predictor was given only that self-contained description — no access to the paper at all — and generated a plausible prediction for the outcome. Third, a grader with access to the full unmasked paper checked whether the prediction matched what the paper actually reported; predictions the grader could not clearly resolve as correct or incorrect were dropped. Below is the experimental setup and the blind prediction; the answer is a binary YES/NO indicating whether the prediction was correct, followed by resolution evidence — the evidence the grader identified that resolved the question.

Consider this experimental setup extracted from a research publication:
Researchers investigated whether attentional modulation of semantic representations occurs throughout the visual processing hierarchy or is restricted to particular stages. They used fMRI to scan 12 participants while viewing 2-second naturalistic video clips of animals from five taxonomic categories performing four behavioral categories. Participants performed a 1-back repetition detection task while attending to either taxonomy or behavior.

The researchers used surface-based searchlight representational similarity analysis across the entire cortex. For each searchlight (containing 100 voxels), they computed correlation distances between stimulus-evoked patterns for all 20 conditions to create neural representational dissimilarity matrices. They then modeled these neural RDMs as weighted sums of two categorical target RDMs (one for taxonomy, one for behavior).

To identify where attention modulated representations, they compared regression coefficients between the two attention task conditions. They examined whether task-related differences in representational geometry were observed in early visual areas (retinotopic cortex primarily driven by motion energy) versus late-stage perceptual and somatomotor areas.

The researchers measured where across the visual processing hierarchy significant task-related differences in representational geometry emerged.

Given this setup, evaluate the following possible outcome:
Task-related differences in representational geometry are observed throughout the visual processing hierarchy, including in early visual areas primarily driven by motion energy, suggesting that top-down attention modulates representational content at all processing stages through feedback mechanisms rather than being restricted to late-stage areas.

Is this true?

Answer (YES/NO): NO